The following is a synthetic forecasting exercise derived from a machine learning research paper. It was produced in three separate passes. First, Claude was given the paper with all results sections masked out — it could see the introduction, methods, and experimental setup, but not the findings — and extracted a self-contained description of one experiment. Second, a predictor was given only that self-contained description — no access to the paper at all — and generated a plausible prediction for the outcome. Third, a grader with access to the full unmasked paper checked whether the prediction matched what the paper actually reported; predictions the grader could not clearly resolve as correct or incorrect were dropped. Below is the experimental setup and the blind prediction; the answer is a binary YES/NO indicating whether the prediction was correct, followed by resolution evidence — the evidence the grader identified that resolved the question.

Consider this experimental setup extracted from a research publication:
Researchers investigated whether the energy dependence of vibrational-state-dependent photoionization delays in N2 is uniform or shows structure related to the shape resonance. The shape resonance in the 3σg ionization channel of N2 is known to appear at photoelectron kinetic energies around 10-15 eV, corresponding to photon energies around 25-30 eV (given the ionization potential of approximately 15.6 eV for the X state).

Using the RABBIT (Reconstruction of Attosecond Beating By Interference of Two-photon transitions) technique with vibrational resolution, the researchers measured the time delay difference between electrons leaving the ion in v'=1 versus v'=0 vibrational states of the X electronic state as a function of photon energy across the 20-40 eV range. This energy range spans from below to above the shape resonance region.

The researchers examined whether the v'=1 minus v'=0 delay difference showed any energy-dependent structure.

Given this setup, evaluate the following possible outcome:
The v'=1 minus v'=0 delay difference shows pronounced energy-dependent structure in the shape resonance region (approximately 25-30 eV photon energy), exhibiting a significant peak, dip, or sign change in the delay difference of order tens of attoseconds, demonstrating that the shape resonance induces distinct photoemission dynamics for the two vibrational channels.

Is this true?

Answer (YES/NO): YES